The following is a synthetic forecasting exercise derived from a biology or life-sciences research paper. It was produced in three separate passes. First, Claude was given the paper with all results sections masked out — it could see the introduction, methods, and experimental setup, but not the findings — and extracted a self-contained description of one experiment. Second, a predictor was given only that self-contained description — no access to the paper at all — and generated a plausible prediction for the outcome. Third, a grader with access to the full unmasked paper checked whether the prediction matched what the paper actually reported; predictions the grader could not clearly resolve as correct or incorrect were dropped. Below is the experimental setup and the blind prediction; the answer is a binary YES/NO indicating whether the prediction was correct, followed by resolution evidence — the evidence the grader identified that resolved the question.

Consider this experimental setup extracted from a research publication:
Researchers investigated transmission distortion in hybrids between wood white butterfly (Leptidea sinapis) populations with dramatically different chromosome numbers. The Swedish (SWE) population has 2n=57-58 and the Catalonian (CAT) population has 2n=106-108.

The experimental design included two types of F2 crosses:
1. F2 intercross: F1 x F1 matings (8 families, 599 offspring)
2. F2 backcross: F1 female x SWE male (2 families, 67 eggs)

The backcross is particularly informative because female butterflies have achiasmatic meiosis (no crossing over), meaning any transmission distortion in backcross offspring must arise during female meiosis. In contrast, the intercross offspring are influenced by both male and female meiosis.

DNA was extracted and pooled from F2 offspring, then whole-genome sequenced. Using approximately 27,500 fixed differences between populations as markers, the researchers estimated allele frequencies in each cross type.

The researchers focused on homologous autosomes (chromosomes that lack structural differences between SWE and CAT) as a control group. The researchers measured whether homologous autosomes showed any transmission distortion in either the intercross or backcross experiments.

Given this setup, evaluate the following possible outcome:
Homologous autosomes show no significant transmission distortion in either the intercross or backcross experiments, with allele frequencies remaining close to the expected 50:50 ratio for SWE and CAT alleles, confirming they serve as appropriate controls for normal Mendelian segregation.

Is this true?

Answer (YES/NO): YES